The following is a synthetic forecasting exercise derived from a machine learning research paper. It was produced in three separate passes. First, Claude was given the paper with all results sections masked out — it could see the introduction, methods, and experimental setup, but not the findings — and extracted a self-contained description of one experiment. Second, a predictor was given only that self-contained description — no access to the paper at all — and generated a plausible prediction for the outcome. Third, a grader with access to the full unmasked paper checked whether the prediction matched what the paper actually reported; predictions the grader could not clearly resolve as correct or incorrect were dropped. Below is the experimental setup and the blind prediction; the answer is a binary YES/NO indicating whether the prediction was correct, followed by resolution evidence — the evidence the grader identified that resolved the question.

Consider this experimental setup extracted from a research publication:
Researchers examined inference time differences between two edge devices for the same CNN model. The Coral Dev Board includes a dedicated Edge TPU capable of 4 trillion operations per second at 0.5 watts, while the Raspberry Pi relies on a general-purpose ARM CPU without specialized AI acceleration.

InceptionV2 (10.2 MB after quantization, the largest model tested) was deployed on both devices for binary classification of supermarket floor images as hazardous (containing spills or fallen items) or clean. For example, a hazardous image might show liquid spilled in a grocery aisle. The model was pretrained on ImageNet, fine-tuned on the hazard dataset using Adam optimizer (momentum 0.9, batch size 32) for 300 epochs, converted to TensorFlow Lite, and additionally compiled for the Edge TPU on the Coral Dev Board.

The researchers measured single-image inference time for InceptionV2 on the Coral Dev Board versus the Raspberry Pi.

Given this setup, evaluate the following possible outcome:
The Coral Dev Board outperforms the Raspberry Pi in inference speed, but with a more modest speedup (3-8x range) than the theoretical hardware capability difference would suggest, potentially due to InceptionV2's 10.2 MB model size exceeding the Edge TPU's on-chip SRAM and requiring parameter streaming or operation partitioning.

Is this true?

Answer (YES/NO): NO